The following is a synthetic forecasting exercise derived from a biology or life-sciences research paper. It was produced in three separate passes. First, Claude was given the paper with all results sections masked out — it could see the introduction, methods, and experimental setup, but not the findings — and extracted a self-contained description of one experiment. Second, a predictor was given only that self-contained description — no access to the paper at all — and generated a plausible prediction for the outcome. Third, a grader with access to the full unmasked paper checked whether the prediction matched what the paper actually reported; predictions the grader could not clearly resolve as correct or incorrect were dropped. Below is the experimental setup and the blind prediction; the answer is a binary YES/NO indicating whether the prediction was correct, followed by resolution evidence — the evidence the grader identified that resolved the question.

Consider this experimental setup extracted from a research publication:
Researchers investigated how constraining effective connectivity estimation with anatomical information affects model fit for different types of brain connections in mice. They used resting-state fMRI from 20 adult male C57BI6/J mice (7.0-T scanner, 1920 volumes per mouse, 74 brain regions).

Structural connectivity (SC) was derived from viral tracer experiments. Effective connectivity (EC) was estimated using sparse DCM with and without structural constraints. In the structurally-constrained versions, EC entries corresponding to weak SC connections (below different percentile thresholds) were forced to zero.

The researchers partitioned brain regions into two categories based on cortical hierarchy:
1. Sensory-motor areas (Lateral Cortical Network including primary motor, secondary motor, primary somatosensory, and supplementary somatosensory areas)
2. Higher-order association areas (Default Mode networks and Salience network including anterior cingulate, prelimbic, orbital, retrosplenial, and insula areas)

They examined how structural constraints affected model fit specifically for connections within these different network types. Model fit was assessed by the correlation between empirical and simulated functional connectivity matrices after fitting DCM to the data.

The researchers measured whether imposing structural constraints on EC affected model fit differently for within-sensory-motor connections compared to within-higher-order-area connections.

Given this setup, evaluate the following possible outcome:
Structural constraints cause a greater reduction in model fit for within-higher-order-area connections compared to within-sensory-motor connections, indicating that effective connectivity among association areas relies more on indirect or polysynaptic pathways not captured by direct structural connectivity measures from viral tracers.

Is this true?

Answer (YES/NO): YES